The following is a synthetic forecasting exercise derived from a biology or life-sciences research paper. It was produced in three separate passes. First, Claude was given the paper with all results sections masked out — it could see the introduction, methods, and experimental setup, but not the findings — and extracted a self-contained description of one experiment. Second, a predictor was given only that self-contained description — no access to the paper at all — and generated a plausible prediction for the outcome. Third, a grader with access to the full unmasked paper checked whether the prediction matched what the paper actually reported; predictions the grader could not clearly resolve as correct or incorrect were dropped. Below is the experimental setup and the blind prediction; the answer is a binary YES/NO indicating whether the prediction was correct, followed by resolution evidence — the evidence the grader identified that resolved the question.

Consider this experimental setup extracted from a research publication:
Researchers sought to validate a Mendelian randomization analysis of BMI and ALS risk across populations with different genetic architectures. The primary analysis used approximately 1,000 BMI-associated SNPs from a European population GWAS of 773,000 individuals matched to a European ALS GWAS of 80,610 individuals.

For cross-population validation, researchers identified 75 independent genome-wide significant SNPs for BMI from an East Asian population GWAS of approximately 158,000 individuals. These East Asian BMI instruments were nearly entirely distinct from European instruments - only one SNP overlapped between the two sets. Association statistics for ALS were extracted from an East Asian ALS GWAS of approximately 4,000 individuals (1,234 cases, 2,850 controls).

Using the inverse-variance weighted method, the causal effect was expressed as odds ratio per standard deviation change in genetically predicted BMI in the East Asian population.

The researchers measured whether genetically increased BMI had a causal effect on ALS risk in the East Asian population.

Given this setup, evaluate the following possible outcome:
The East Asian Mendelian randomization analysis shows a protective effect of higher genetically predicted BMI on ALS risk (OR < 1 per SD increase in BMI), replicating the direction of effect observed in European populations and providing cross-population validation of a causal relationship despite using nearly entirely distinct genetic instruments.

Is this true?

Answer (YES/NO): NO